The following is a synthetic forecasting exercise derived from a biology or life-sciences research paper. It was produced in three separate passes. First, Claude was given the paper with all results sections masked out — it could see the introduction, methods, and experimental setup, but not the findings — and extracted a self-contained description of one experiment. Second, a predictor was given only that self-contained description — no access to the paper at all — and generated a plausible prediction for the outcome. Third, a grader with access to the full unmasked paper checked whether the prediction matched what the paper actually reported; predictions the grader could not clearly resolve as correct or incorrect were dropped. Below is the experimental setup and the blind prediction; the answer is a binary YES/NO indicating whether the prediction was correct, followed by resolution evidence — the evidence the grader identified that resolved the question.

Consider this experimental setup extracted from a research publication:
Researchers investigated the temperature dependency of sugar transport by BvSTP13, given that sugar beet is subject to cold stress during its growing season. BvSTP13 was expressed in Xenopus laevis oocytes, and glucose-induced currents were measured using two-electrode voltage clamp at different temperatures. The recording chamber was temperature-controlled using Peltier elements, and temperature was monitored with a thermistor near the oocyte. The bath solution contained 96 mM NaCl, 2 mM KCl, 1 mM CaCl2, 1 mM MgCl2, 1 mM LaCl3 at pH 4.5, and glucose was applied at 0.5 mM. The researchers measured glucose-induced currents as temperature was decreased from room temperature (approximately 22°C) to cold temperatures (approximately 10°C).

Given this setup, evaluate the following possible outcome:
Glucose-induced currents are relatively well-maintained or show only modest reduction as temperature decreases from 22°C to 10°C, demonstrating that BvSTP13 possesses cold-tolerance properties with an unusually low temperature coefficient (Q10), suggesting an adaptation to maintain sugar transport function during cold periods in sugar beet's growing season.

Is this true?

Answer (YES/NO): NO